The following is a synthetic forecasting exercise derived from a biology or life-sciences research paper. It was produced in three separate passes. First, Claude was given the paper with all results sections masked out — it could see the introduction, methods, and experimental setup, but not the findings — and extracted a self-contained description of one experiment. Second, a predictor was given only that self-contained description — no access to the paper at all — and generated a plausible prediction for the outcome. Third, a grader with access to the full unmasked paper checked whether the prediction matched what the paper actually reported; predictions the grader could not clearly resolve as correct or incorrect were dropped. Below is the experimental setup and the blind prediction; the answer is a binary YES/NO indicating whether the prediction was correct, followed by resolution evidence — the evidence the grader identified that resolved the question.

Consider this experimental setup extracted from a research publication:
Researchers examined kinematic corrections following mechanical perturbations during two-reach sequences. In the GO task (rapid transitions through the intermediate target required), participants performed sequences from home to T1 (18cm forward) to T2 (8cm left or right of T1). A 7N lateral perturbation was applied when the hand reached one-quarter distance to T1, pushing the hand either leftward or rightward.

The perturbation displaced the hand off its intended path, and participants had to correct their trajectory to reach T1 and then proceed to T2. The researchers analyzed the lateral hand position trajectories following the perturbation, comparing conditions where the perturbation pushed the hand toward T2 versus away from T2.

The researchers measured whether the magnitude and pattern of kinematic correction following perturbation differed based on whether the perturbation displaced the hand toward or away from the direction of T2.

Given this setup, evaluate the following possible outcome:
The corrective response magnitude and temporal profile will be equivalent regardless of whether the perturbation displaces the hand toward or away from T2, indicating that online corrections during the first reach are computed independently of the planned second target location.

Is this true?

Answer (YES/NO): NO